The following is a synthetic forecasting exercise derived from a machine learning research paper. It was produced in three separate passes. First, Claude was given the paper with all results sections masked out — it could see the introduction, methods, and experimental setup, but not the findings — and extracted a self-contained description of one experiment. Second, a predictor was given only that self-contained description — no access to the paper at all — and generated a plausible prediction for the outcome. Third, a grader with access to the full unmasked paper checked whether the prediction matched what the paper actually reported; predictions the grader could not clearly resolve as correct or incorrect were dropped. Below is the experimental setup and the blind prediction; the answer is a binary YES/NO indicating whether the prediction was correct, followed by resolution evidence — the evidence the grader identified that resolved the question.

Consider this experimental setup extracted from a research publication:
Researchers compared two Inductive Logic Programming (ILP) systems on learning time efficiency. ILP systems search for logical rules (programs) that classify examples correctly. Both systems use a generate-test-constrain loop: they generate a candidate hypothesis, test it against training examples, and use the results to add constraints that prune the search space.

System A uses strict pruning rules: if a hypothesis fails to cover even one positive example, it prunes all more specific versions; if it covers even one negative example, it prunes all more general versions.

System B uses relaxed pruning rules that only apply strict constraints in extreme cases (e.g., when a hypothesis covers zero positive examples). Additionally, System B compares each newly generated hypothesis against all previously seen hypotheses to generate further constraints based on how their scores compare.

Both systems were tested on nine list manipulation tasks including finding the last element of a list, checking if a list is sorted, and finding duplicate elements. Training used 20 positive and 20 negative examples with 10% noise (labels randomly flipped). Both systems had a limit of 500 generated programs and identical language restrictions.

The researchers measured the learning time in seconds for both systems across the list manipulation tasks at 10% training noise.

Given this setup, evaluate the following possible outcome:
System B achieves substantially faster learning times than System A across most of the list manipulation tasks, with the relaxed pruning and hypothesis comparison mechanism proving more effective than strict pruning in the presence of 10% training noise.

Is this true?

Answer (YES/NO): NO